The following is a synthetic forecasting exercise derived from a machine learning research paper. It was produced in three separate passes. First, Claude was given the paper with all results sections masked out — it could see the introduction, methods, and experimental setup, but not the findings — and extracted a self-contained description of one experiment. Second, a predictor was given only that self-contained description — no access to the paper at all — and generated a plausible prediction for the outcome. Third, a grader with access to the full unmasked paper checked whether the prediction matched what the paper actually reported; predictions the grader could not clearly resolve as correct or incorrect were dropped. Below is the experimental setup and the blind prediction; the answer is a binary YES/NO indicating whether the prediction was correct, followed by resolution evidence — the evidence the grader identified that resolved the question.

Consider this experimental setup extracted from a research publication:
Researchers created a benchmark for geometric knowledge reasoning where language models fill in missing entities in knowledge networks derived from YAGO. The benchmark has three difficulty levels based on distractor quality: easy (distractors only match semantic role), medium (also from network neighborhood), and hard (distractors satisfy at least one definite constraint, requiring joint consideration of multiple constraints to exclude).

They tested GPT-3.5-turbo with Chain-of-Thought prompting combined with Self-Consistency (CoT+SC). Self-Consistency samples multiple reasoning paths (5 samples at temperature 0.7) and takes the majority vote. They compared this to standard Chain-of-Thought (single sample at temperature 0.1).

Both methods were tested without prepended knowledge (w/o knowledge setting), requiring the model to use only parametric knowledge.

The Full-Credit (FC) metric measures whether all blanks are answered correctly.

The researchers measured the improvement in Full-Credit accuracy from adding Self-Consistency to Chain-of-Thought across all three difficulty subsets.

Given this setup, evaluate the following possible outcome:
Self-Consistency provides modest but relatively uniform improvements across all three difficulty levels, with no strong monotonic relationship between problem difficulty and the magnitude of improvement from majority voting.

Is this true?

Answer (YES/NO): NO